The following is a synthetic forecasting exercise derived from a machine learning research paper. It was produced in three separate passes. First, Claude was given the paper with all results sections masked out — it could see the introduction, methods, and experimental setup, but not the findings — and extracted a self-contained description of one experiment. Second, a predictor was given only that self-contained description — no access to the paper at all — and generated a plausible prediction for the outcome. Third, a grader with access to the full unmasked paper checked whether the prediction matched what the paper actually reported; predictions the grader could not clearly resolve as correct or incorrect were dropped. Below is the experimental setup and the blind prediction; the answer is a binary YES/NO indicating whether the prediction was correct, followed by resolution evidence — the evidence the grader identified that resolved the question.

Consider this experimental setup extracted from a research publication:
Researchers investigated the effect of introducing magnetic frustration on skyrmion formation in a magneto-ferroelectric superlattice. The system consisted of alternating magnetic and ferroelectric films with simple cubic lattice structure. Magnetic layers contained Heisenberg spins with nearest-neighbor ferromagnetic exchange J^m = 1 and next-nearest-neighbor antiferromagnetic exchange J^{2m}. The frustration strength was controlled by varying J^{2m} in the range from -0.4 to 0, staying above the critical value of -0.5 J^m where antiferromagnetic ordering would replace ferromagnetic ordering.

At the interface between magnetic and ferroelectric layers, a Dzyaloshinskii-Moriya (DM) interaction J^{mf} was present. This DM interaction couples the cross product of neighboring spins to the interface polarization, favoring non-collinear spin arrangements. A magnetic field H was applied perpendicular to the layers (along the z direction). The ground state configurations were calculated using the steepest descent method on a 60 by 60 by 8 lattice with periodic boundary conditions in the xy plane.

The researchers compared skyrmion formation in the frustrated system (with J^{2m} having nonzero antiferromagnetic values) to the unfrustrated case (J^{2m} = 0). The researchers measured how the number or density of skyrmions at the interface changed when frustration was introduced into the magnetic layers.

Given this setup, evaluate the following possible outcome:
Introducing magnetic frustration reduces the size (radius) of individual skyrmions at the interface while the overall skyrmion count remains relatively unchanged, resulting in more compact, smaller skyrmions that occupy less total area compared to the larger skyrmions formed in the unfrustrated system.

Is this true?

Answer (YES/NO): NO